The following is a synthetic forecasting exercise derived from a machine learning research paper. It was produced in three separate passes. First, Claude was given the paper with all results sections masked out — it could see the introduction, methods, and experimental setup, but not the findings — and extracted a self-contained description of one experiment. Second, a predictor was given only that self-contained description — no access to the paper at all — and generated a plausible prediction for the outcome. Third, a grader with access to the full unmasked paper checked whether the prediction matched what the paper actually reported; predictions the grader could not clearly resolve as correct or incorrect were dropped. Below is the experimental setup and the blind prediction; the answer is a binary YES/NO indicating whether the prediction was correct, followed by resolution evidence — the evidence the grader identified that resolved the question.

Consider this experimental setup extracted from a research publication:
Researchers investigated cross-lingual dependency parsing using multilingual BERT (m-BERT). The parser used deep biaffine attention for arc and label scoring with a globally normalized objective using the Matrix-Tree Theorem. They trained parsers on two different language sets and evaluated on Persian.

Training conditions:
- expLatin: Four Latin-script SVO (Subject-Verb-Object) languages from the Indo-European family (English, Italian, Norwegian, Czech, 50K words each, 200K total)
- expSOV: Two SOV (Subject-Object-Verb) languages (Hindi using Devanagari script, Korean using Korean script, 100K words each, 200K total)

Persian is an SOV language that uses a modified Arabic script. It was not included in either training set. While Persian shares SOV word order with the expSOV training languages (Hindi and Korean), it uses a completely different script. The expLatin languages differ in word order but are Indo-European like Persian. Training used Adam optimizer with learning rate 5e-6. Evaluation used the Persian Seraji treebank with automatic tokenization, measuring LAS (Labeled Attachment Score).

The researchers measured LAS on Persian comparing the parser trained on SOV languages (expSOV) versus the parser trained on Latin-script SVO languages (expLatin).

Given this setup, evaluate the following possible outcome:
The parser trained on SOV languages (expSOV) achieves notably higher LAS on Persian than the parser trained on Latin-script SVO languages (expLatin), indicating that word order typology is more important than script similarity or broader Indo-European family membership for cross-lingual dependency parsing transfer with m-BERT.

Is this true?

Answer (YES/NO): NO